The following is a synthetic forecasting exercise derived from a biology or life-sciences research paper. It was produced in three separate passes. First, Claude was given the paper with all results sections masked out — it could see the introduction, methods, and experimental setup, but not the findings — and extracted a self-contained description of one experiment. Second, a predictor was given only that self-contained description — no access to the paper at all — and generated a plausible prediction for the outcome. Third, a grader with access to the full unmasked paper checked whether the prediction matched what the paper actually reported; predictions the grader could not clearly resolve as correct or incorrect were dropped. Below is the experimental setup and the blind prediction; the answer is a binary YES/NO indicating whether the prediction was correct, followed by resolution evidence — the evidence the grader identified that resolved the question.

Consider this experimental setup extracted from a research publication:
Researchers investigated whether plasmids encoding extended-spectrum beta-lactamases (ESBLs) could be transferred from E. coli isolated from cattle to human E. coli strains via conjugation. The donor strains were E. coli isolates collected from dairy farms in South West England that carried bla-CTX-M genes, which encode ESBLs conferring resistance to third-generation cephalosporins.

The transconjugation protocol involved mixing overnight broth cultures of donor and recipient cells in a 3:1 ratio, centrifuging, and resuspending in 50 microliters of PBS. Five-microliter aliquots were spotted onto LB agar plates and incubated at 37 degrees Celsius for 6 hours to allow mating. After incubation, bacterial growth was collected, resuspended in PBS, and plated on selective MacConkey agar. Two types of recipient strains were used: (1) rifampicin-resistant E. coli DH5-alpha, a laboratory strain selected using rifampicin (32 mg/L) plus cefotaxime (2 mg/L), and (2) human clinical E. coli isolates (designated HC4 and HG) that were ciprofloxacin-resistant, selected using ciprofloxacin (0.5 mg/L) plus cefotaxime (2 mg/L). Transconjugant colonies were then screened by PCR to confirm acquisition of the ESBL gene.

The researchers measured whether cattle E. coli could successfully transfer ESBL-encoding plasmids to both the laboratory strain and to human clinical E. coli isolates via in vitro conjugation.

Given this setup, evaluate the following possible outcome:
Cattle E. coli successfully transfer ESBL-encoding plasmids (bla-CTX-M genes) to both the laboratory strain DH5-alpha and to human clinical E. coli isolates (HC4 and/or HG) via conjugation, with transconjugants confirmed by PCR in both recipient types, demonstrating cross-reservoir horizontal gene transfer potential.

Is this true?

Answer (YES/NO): YES